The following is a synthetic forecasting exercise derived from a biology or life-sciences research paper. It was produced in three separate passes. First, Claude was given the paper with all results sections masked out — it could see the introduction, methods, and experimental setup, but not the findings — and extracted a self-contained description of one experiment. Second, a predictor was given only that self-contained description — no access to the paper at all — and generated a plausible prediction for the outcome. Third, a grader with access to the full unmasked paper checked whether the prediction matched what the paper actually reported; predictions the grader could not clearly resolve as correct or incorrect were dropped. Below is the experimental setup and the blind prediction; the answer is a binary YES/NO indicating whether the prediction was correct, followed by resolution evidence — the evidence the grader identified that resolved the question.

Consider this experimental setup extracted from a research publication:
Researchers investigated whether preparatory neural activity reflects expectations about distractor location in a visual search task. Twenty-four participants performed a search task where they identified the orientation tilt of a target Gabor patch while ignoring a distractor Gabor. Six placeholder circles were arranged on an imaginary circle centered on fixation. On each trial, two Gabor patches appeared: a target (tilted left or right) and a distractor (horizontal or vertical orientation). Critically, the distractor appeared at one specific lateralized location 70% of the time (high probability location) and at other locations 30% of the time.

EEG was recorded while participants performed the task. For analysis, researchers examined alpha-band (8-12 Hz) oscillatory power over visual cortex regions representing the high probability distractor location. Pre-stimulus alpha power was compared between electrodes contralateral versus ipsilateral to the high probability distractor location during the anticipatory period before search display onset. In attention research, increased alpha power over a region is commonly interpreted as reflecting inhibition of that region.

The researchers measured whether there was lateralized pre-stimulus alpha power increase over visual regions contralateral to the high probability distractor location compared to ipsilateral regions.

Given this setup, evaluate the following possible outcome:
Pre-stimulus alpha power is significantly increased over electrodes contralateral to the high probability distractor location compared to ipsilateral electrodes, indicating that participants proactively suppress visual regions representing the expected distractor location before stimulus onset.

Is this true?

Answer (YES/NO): NO